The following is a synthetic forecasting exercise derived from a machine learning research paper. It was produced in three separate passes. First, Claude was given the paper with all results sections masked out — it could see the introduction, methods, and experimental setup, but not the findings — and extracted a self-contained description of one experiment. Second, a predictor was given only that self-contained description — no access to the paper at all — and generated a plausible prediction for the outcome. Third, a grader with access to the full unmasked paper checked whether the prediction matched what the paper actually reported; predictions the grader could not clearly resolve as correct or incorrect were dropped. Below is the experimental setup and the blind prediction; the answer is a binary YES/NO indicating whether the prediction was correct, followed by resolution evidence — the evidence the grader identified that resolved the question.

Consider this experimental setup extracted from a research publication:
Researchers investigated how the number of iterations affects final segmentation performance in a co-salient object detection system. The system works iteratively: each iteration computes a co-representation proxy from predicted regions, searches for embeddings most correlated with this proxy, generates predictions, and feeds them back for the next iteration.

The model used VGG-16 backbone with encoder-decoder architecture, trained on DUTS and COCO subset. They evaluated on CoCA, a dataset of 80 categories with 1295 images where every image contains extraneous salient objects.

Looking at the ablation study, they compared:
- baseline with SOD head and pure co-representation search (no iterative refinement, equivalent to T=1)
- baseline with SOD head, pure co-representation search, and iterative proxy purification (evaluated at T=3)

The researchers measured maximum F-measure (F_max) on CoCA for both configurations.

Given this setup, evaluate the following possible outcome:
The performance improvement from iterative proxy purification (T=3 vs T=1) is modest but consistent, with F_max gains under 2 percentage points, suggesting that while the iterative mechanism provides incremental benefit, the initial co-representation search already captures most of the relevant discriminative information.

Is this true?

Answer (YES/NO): NO